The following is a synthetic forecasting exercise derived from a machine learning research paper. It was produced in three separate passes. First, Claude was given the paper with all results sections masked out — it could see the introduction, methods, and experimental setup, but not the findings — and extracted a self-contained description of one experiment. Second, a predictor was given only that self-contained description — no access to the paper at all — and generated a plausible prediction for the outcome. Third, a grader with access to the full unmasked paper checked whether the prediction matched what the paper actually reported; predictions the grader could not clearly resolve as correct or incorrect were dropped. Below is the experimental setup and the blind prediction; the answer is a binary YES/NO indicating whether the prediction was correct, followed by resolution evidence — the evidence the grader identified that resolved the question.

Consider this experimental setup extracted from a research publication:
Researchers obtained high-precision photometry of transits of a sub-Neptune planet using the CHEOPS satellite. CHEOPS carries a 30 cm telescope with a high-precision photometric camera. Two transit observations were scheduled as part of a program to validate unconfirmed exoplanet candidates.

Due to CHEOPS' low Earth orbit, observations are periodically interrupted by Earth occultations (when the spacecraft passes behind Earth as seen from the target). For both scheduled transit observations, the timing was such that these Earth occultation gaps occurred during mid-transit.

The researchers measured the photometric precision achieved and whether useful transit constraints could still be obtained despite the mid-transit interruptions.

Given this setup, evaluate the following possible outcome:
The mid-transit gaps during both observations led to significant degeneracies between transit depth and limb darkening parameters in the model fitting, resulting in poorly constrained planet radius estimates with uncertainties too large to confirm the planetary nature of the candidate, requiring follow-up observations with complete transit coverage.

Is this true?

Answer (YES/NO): NO